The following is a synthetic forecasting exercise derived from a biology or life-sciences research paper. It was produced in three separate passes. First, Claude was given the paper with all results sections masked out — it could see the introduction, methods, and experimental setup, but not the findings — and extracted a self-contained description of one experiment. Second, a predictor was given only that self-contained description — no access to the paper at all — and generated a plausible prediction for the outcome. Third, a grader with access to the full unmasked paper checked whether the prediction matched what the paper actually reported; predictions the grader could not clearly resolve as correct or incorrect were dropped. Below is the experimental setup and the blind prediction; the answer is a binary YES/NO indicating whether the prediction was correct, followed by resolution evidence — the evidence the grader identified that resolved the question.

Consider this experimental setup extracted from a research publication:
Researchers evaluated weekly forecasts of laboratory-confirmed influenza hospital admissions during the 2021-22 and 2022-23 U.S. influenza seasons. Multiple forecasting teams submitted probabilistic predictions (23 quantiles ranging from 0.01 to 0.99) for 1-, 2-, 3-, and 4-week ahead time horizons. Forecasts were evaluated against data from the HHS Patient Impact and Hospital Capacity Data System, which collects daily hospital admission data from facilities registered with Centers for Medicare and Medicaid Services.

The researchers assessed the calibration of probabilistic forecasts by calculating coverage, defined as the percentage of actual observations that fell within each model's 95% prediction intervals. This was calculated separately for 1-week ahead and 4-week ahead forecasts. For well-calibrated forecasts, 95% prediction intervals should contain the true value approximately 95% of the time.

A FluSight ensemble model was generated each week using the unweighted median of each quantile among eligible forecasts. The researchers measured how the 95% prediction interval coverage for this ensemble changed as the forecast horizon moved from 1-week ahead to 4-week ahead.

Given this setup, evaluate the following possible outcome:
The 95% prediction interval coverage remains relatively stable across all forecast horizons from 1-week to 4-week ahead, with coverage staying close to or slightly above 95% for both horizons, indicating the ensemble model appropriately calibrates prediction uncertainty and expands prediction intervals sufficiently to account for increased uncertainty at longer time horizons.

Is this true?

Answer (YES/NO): NO